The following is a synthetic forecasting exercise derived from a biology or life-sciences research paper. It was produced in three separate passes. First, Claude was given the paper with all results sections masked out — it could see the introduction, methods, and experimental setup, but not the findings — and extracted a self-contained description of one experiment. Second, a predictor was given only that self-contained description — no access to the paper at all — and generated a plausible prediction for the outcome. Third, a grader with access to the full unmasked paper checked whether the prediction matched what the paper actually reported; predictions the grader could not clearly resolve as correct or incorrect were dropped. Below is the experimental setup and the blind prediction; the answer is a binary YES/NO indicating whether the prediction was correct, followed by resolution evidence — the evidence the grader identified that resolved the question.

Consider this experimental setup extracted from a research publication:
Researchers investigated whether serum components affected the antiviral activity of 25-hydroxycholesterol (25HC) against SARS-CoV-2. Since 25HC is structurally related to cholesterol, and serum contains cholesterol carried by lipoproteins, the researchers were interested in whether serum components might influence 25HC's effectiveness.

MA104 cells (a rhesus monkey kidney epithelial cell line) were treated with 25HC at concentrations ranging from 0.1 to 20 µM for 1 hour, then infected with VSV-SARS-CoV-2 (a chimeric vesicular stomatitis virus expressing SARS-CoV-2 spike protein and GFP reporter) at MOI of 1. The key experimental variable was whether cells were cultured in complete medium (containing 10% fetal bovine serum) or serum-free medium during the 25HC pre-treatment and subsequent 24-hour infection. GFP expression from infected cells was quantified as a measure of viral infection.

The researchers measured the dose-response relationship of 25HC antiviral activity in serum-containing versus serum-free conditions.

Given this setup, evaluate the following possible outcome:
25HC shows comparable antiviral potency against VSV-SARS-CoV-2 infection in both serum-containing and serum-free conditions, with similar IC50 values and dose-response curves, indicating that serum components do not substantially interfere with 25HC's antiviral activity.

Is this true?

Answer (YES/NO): NO